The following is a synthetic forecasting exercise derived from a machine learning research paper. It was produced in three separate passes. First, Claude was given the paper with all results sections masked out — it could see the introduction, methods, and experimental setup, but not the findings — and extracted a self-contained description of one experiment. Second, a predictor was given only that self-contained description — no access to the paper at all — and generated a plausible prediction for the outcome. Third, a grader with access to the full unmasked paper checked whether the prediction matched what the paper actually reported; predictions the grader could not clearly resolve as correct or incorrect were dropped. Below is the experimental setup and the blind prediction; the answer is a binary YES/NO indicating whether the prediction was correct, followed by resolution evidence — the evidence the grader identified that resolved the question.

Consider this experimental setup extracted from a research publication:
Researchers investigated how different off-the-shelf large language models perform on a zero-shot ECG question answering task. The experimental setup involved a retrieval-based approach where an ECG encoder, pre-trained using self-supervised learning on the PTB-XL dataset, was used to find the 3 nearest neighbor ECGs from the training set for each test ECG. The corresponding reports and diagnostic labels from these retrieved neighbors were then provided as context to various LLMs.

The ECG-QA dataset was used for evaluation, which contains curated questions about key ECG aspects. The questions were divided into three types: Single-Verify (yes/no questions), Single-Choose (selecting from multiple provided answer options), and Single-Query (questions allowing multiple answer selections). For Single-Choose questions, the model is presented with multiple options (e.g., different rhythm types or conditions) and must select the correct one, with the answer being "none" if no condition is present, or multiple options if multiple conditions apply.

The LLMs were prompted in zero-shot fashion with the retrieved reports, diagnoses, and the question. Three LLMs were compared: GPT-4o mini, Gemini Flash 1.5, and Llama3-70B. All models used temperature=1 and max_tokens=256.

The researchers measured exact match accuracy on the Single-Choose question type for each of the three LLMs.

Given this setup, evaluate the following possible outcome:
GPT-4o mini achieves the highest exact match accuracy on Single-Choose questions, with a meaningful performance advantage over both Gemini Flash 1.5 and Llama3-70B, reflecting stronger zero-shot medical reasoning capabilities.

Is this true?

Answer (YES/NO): NO